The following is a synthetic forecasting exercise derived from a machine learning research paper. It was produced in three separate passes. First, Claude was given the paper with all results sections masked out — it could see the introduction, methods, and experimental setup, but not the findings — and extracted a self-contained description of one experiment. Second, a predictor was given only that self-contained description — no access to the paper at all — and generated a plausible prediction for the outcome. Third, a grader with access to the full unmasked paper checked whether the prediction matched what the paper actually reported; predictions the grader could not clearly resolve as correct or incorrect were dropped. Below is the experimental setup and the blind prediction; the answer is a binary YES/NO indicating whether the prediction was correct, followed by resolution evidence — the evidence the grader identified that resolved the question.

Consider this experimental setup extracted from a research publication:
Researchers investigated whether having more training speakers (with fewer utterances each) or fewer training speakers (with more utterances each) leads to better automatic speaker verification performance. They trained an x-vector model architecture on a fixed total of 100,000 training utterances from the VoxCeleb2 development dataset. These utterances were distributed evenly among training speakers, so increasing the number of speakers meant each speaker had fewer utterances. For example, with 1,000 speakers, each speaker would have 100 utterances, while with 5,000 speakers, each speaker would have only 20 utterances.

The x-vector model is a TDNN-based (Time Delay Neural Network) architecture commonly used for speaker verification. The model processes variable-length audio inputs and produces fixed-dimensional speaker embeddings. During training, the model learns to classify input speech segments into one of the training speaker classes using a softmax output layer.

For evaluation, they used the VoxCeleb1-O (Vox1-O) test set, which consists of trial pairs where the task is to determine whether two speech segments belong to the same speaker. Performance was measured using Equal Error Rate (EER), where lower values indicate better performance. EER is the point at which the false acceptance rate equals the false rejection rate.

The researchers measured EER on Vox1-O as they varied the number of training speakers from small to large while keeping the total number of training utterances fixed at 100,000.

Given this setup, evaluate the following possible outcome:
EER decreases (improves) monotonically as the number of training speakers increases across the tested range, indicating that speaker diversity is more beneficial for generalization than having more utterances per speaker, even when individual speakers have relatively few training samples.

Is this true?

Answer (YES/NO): YES